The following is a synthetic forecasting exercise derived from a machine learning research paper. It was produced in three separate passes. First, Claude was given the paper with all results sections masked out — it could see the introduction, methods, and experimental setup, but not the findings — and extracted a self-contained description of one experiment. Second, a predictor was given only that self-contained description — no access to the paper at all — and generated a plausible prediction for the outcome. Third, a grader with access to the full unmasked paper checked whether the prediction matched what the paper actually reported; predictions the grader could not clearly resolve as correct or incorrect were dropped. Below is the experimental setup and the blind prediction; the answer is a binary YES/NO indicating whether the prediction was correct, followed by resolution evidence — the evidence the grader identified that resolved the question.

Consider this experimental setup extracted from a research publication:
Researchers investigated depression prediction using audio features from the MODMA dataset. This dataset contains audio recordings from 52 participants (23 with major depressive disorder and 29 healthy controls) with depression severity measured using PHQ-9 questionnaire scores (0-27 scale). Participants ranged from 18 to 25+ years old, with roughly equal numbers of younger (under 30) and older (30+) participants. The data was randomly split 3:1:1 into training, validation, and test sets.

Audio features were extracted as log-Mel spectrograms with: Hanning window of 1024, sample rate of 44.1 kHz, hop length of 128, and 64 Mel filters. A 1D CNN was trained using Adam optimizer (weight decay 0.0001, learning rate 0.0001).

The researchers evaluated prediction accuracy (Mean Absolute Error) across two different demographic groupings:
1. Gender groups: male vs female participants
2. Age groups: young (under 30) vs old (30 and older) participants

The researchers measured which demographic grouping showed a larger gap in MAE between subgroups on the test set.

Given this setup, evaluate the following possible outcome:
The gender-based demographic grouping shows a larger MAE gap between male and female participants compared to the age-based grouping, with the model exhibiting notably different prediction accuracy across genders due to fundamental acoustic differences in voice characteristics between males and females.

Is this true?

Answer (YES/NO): YES